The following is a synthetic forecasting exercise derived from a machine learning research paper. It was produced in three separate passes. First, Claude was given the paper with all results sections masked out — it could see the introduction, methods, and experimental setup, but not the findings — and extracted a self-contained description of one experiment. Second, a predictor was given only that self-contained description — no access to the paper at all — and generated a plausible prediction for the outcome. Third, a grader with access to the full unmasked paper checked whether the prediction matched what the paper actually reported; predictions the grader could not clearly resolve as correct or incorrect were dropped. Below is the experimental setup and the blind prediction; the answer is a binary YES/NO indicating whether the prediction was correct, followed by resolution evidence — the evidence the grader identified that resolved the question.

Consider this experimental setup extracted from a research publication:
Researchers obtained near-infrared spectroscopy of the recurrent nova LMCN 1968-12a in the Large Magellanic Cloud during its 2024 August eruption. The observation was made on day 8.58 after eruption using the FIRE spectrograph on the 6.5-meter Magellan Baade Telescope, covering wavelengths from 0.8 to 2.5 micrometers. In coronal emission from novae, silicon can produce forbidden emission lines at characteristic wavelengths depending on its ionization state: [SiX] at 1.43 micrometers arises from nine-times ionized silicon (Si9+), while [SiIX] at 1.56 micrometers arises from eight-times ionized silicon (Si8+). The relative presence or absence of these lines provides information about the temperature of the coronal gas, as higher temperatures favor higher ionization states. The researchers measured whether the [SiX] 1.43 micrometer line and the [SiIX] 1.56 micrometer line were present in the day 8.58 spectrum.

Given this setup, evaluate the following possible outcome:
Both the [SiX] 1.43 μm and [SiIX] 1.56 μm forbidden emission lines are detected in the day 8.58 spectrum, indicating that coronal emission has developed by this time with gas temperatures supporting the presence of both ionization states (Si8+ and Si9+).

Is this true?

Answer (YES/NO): NO